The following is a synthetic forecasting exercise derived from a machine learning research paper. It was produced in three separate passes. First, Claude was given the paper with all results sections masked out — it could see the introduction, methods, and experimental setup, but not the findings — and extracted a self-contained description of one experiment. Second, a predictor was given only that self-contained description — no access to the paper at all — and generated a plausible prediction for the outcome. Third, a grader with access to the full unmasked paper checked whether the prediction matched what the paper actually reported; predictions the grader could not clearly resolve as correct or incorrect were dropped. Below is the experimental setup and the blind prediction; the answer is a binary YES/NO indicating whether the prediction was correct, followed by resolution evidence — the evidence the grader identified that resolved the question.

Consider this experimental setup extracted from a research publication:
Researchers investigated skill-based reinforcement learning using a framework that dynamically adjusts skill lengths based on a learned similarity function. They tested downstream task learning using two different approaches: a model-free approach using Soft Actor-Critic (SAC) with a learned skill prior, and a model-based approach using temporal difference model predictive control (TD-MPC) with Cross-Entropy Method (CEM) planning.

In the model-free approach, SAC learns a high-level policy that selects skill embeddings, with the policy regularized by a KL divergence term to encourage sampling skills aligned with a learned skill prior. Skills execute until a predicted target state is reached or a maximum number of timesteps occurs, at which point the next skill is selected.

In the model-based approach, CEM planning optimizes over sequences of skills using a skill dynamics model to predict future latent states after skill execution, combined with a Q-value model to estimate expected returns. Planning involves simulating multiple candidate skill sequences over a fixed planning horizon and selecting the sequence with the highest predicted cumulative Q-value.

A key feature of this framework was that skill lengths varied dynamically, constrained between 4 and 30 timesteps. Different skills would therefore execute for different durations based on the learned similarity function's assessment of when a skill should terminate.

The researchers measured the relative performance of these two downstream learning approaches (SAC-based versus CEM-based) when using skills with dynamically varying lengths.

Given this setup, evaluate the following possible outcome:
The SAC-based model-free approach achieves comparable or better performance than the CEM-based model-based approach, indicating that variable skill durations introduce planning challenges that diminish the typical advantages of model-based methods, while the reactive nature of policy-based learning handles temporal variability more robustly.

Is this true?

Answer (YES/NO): YES